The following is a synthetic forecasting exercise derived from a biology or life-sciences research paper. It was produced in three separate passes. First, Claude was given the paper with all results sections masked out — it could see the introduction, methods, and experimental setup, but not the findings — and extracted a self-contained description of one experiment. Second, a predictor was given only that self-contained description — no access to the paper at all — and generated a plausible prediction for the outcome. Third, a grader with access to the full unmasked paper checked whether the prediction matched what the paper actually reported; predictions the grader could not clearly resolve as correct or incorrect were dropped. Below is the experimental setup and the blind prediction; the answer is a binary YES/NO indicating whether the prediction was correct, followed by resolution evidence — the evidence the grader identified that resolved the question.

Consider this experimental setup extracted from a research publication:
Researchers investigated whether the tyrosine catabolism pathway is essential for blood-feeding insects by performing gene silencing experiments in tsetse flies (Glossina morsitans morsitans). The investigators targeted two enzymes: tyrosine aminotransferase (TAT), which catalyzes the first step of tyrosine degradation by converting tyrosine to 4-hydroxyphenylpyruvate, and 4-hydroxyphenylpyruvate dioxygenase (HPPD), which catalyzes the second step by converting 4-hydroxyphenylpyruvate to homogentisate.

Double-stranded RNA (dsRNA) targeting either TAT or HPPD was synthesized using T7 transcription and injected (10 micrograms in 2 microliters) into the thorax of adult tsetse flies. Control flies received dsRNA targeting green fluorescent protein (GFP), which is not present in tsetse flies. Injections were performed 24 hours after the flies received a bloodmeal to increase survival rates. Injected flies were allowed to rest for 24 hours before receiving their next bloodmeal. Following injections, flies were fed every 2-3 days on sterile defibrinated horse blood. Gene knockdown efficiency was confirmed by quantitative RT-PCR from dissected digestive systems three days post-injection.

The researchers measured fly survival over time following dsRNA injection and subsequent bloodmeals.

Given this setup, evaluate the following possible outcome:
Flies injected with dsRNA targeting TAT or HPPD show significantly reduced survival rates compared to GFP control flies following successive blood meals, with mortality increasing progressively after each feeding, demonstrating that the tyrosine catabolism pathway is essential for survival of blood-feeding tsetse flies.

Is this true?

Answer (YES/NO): YES